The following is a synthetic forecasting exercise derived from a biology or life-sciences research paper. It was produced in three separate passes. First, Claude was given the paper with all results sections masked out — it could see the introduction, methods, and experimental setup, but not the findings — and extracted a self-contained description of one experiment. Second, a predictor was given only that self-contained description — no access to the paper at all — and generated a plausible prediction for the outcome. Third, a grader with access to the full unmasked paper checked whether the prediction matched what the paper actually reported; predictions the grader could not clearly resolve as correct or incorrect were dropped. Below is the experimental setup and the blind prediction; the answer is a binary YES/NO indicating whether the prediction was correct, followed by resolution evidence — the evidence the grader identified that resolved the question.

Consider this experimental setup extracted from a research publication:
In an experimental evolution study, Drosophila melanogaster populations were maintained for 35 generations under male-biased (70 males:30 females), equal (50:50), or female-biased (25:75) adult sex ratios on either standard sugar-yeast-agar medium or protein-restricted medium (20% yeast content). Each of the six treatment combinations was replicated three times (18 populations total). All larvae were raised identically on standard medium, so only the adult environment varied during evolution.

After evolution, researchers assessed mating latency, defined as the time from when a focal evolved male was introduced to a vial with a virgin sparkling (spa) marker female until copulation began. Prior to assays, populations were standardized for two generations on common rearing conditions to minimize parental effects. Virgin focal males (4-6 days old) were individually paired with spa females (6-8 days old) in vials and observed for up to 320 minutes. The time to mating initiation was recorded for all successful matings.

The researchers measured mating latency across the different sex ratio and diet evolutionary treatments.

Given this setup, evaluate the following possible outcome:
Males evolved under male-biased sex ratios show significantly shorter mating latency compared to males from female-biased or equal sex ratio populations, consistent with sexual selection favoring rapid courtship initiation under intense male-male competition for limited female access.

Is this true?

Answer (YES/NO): NO